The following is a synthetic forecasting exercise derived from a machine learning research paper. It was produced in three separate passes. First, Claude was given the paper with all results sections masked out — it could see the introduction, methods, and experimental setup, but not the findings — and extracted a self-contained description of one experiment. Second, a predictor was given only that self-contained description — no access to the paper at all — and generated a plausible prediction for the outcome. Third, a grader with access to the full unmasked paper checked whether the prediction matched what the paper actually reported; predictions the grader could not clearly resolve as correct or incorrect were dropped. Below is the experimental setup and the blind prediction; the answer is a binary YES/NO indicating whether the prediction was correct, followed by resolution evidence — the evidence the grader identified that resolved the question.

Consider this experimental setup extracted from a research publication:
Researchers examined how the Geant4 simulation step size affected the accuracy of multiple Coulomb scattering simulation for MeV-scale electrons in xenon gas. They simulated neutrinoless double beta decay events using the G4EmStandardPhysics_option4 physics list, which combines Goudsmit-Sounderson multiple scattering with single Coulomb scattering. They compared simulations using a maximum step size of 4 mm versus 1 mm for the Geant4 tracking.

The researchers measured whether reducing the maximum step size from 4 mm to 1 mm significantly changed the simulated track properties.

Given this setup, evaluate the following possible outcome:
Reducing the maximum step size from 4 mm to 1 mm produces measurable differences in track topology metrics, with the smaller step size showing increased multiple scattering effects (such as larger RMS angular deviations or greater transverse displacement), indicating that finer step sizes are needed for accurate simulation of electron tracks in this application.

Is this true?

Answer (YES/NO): NO